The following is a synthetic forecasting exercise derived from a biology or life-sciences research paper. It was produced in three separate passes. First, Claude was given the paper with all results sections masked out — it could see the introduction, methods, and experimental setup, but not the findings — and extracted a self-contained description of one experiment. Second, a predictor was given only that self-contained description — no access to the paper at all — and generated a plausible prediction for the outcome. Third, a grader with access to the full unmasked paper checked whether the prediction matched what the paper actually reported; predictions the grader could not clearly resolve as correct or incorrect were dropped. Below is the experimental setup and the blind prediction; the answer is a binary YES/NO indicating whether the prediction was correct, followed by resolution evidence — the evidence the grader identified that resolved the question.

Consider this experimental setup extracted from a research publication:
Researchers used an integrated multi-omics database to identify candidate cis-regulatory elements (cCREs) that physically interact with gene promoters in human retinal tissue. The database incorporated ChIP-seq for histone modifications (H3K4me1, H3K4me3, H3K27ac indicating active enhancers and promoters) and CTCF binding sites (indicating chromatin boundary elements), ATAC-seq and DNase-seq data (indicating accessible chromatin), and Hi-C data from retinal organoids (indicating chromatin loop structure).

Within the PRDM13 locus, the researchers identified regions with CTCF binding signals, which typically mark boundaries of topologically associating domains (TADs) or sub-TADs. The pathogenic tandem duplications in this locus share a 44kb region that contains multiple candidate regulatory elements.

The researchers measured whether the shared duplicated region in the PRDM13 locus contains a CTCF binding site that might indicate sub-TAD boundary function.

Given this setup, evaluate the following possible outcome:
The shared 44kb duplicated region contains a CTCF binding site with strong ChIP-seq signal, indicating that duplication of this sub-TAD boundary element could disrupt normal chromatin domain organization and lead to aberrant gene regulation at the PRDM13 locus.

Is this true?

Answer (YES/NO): YES